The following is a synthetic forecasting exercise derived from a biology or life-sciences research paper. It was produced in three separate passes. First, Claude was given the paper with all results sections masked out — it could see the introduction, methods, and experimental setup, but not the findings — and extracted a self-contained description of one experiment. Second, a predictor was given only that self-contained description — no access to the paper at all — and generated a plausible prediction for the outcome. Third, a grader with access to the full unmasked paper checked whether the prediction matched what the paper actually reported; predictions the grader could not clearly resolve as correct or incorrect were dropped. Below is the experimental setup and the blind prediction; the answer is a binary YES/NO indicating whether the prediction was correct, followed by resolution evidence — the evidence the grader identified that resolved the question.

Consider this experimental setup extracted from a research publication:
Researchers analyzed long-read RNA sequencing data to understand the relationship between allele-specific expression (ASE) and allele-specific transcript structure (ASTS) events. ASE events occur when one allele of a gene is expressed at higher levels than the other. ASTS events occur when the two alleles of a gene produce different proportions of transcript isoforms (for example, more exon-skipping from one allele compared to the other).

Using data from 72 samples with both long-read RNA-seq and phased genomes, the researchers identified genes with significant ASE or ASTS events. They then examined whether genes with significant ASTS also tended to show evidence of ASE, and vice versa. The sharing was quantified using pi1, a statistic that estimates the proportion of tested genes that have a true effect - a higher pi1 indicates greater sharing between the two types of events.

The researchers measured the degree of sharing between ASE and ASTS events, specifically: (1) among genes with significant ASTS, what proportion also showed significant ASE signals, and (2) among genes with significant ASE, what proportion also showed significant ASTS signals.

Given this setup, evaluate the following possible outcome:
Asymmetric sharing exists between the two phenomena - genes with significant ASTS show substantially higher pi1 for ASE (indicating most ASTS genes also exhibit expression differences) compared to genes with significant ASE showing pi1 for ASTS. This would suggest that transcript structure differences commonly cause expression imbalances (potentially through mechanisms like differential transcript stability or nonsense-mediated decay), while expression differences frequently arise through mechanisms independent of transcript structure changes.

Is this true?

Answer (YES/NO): YES